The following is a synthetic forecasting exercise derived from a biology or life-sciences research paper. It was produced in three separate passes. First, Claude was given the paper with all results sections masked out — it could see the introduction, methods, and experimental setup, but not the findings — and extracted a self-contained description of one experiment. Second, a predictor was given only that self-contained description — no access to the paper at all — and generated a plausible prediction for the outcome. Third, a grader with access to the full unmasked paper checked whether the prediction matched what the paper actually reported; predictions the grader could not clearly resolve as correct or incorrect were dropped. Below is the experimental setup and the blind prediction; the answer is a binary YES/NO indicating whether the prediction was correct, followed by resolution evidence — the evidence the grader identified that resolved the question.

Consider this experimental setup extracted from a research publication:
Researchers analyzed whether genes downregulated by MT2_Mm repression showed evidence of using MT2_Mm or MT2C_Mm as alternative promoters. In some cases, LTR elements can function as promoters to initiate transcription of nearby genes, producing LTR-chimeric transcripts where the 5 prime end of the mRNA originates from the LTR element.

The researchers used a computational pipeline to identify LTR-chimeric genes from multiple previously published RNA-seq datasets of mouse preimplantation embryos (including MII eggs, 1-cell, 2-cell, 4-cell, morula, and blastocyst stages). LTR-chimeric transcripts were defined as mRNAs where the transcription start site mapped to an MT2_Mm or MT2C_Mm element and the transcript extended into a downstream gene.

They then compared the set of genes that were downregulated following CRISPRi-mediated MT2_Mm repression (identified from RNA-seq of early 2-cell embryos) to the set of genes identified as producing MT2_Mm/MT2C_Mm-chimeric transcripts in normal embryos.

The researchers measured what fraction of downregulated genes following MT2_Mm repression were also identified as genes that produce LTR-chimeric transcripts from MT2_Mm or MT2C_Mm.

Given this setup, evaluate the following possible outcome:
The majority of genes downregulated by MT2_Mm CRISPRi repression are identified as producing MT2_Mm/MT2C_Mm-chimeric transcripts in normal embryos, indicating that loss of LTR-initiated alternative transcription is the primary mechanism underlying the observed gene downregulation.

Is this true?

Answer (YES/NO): NO